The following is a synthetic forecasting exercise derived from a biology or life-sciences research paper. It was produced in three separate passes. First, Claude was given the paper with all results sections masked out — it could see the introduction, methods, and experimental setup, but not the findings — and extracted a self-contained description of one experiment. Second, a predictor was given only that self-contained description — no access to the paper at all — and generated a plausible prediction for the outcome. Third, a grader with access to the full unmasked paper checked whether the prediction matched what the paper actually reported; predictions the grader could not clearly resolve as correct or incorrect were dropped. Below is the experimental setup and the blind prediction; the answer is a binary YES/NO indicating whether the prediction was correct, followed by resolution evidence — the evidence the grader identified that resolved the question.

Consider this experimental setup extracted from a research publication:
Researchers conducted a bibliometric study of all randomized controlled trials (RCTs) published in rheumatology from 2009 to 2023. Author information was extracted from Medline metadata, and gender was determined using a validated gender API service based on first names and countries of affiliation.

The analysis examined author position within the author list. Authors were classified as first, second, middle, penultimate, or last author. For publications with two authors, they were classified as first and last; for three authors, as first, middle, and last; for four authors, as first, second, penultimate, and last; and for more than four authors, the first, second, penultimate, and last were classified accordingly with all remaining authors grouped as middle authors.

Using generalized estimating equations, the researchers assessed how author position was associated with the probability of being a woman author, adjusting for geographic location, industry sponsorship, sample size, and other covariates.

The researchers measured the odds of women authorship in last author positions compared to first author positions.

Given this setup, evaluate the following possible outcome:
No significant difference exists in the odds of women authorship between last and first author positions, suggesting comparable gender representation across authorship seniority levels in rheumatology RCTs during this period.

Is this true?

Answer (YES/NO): NO